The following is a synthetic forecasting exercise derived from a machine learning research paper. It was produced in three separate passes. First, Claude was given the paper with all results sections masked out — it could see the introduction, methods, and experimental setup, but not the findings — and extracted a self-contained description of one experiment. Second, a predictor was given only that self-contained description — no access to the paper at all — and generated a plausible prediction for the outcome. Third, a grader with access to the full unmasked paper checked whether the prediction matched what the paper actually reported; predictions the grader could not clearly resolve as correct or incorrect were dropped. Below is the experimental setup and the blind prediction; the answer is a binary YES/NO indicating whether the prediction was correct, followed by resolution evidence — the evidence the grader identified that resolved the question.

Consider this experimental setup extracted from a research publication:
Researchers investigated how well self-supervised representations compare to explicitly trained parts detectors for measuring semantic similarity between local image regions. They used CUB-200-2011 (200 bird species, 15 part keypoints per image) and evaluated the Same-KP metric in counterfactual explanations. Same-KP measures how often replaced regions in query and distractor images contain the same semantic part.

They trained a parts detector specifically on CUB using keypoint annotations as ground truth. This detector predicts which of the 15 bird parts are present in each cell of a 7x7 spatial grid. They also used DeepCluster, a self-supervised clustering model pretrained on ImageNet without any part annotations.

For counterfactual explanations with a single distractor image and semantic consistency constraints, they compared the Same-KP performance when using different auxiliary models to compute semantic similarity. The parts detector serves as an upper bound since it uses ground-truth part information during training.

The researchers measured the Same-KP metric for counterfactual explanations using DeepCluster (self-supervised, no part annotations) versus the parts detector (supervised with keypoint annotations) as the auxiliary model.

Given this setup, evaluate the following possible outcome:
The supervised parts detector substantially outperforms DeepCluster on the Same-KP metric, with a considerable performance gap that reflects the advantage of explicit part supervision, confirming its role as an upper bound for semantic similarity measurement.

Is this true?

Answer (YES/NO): NO